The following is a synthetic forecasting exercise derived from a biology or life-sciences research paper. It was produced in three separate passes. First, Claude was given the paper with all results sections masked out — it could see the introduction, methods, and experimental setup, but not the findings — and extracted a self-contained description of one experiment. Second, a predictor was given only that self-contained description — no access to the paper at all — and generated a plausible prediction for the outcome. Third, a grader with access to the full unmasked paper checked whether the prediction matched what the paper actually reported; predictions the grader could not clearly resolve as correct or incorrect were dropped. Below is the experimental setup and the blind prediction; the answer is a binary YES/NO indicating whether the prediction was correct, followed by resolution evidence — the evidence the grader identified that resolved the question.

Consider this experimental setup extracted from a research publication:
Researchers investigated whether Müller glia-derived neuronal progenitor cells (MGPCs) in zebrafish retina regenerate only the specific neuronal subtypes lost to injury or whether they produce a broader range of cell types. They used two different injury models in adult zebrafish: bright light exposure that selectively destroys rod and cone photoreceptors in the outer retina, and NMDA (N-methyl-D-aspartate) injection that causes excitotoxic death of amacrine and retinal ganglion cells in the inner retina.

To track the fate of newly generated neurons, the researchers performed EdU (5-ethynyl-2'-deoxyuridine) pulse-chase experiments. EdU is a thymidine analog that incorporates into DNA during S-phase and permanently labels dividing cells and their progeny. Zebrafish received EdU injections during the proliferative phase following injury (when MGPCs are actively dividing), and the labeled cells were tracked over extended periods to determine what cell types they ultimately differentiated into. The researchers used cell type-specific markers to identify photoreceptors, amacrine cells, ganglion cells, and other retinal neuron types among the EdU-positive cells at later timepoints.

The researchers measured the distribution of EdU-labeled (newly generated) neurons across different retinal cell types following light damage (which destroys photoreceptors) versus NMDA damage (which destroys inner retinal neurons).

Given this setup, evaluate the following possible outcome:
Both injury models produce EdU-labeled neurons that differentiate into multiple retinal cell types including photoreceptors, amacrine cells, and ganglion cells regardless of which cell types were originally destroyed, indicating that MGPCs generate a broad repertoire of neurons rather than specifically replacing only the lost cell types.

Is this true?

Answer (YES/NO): YES